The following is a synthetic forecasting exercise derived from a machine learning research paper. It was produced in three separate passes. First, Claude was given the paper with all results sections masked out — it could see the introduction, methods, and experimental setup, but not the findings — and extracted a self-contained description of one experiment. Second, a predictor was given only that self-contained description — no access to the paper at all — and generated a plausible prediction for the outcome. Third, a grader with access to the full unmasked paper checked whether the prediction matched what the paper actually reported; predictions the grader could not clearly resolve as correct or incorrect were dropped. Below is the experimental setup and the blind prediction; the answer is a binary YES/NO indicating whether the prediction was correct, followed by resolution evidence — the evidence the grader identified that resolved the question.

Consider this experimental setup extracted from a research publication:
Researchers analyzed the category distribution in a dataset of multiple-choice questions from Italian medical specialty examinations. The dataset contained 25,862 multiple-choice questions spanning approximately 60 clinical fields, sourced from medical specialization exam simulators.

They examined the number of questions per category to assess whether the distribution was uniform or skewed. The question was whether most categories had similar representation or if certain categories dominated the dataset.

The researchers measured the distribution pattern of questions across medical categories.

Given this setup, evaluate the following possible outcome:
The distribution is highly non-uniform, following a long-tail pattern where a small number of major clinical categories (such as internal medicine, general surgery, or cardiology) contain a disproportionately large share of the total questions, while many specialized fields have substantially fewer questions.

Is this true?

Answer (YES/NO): NO